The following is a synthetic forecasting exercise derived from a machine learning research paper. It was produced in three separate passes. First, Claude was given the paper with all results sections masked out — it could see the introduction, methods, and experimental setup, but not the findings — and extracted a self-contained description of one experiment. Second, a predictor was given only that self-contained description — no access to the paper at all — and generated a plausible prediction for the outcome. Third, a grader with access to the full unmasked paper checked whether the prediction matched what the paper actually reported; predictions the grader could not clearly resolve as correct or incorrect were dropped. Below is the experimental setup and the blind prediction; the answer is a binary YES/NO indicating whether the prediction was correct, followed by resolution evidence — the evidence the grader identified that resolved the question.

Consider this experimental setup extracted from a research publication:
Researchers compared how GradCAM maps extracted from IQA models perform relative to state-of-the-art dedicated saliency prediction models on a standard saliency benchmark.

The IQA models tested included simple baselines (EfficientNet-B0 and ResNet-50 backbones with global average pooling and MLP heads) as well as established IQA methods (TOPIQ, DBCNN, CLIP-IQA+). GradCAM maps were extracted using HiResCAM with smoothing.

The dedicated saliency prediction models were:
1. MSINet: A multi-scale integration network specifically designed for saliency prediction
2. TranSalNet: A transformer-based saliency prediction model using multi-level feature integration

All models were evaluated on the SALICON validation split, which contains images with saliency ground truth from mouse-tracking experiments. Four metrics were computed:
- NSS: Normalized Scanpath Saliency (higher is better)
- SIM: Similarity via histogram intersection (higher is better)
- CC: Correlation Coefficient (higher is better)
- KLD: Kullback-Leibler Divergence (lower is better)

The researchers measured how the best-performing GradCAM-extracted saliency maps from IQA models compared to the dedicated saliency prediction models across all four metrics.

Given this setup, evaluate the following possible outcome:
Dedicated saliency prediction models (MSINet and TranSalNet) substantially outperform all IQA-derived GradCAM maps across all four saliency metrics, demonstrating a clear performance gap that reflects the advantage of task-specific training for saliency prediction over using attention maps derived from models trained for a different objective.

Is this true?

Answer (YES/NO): NO